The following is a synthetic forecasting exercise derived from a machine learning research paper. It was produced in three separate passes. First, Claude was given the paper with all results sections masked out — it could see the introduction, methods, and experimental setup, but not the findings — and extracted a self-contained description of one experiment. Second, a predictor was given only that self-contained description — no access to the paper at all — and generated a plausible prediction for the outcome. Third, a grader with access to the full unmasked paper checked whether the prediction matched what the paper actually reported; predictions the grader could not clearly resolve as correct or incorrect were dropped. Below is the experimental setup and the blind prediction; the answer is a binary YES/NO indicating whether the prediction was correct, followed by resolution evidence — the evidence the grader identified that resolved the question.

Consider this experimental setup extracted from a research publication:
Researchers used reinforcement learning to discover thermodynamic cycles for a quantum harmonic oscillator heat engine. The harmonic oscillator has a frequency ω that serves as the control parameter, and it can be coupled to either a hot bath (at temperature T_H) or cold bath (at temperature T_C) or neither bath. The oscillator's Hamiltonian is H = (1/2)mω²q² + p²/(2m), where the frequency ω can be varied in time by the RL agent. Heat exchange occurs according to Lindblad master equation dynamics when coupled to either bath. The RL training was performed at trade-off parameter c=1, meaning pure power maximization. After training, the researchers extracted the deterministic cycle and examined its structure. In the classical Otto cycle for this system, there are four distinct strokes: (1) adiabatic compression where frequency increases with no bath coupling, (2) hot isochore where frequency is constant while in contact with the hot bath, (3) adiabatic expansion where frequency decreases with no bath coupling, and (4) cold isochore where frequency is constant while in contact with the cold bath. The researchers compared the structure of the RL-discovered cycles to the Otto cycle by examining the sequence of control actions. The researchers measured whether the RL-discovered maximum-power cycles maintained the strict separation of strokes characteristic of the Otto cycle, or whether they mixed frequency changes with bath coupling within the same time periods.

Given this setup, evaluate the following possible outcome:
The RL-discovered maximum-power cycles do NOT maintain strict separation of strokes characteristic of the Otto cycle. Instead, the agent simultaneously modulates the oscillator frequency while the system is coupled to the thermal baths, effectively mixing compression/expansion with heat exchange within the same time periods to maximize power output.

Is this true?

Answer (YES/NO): YES